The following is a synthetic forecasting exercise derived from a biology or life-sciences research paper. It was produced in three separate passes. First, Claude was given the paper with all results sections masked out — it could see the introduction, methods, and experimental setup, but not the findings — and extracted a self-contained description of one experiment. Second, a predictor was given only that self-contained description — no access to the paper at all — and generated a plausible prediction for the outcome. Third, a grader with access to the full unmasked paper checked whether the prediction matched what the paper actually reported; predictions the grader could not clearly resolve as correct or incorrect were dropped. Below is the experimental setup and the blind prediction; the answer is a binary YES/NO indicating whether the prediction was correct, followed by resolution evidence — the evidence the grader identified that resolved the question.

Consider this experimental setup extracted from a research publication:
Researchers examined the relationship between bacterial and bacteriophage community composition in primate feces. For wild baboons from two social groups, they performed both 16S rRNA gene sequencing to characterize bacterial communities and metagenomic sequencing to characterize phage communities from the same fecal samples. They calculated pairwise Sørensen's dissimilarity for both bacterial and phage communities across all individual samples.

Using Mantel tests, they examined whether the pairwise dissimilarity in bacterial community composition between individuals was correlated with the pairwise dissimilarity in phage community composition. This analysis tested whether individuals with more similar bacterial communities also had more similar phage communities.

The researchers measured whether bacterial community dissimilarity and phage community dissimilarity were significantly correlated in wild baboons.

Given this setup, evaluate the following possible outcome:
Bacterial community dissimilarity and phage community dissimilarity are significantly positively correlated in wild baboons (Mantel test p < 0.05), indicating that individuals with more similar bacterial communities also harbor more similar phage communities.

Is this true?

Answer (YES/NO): YES